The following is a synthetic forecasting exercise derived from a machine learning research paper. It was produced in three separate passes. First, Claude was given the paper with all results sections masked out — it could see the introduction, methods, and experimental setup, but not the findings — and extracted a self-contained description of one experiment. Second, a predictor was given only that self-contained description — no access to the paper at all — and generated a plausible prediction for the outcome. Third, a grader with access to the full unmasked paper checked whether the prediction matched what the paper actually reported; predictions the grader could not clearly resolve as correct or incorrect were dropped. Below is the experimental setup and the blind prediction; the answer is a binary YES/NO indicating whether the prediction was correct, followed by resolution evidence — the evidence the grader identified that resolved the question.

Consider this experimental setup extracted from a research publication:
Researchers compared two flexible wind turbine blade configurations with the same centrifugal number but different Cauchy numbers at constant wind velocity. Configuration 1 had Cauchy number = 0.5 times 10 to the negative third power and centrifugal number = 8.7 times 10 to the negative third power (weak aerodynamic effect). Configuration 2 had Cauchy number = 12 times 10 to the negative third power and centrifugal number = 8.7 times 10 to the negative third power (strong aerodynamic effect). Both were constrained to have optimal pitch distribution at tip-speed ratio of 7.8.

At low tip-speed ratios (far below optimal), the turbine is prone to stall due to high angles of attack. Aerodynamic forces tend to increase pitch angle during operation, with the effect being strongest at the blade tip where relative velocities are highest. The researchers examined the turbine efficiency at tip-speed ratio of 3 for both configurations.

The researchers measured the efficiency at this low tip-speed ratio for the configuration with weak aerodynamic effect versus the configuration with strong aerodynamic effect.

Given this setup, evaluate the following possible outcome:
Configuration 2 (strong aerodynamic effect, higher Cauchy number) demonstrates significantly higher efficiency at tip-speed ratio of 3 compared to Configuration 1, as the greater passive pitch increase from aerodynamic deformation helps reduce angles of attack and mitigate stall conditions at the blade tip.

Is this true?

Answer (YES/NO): NO